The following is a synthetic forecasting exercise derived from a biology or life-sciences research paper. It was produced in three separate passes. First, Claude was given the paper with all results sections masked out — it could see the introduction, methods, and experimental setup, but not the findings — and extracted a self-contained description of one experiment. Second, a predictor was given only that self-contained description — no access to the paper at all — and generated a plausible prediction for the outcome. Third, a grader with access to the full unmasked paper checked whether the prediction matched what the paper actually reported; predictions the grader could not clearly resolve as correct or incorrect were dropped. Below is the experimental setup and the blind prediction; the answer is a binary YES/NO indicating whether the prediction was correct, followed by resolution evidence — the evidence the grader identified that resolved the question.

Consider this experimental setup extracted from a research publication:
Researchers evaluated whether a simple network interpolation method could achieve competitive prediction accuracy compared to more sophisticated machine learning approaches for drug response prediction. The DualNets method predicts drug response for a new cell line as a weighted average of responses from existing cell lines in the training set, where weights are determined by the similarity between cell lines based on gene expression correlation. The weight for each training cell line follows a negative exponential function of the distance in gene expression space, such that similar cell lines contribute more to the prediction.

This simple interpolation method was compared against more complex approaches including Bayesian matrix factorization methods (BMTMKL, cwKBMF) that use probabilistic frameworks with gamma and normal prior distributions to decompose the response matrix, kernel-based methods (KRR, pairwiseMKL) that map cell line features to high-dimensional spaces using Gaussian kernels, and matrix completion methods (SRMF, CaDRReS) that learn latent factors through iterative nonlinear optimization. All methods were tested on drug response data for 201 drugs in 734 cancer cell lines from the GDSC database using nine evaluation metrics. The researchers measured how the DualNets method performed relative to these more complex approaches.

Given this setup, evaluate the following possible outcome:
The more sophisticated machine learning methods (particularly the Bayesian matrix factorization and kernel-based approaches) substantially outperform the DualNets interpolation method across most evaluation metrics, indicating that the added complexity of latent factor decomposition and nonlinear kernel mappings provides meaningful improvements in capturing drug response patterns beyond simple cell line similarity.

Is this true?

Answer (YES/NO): NO